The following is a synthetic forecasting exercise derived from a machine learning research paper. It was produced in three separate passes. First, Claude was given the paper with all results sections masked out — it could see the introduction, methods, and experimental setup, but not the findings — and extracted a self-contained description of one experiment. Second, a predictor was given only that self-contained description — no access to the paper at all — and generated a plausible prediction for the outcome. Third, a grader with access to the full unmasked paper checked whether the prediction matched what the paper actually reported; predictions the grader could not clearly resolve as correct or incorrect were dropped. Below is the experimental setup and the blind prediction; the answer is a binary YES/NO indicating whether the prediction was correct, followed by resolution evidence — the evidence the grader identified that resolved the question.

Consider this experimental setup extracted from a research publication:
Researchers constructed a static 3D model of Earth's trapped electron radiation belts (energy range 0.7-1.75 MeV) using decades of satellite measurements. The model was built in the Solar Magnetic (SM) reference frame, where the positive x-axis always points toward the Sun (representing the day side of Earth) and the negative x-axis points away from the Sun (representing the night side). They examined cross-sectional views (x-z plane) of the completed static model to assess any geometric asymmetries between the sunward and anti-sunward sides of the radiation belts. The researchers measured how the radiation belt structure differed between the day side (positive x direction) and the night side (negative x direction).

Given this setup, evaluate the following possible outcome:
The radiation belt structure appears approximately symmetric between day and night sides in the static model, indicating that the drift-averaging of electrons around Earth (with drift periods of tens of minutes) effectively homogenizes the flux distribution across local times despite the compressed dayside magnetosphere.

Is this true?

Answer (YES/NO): NO